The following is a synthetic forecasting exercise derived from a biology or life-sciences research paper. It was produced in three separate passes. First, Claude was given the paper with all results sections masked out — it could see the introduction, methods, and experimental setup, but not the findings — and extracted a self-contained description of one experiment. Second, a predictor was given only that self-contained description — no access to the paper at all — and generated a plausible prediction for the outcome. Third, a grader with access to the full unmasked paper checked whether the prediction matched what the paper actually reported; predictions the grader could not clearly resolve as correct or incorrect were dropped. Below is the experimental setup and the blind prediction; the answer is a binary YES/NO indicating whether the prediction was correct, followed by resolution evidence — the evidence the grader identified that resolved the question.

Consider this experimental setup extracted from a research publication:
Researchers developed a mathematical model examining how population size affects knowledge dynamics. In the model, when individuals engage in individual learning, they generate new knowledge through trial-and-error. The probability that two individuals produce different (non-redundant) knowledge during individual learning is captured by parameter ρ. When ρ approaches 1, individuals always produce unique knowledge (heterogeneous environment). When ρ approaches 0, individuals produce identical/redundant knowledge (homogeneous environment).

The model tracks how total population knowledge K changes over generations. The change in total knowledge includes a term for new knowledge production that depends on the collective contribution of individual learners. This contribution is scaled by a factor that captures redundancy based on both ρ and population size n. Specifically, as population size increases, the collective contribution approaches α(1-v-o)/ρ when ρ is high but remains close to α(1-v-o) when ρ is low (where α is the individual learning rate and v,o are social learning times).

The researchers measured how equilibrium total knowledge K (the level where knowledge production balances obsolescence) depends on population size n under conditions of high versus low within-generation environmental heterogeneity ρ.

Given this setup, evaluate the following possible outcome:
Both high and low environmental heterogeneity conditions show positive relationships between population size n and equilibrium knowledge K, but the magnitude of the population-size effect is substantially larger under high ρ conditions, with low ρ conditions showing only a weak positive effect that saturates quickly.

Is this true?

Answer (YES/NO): NO